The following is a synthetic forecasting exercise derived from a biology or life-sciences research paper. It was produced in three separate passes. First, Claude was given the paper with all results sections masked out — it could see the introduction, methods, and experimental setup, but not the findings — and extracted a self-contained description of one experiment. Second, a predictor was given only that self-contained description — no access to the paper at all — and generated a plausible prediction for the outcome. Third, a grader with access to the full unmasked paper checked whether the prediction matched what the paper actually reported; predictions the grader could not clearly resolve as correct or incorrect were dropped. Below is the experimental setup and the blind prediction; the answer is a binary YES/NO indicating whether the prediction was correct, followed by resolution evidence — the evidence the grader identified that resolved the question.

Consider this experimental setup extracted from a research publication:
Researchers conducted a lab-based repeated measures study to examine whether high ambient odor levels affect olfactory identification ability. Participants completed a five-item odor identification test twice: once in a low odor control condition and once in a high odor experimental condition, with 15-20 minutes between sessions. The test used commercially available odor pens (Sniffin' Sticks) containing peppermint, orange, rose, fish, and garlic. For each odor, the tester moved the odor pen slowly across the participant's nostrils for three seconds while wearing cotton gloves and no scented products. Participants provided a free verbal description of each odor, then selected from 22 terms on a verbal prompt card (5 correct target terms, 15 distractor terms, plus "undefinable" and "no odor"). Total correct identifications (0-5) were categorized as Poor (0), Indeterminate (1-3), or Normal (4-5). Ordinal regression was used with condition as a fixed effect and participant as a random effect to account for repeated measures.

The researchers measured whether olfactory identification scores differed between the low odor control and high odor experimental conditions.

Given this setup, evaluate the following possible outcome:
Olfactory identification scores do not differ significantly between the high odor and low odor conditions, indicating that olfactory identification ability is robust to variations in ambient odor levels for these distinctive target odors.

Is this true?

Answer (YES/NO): YES